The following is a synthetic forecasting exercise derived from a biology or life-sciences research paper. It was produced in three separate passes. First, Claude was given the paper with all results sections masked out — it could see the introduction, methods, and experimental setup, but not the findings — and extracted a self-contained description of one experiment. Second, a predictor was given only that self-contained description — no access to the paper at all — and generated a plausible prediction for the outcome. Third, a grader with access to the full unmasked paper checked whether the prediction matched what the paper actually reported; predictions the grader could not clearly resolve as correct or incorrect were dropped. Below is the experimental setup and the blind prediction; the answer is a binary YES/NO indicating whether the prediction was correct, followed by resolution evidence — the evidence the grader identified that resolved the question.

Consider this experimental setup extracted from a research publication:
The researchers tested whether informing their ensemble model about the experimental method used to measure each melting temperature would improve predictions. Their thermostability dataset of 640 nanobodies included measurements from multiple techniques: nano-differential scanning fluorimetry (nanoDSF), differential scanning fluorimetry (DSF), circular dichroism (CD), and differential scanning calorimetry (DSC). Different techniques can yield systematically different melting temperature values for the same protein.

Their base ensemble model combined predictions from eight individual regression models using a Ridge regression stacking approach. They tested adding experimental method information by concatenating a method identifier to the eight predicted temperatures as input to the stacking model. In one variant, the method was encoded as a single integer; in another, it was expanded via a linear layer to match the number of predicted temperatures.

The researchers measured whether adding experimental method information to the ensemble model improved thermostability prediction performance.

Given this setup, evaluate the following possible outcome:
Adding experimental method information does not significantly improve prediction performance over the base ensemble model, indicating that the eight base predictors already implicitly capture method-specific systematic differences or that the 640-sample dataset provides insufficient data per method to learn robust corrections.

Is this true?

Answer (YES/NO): YES